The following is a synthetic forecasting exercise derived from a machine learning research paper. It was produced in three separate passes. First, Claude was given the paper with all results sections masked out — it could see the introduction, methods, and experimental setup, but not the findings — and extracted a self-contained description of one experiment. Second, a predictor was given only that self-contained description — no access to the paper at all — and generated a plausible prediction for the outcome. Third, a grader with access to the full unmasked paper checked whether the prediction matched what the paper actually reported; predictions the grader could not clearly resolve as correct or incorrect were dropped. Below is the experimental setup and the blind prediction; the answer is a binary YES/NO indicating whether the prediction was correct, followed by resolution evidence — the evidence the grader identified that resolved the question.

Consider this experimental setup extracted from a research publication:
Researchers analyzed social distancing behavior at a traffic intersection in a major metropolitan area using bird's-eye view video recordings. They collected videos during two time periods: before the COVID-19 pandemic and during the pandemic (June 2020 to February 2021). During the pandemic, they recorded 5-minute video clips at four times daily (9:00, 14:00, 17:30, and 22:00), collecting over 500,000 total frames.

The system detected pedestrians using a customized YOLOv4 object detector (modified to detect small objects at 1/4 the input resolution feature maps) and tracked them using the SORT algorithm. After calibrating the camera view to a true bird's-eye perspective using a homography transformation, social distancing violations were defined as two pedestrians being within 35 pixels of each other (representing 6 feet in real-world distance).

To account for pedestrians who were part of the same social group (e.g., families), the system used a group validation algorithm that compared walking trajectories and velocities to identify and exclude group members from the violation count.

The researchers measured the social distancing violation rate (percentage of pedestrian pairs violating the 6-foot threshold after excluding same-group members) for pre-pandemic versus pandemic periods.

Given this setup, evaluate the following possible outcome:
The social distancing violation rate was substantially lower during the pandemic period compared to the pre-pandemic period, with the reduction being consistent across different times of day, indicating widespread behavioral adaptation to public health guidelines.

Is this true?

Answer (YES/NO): YES